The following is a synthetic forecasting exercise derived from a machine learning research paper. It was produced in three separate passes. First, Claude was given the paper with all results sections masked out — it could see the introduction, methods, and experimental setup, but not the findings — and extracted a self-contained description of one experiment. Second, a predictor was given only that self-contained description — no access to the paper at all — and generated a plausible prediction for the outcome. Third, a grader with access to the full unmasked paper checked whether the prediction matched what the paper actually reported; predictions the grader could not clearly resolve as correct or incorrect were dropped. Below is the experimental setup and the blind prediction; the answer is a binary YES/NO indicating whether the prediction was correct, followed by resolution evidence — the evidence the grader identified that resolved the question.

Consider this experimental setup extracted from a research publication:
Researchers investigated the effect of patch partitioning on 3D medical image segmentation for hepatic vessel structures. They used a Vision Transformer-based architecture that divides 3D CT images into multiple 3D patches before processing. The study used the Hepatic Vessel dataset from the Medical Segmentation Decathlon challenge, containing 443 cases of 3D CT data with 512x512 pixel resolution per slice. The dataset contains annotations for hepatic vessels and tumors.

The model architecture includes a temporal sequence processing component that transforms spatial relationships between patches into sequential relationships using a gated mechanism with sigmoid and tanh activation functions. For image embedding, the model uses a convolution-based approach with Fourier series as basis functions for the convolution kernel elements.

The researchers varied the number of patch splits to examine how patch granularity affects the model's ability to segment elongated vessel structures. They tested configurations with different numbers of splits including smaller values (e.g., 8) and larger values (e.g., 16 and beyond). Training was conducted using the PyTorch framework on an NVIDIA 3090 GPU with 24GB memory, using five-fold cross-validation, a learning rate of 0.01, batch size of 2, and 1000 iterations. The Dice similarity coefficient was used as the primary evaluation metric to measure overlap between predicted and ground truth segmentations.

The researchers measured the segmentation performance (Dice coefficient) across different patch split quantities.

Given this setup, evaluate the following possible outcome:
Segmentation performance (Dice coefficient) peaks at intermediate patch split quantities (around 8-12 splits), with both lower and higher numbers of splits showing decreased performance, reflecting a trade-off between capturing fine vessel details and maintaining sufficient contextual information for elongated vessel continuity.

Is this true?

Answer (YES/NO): NO